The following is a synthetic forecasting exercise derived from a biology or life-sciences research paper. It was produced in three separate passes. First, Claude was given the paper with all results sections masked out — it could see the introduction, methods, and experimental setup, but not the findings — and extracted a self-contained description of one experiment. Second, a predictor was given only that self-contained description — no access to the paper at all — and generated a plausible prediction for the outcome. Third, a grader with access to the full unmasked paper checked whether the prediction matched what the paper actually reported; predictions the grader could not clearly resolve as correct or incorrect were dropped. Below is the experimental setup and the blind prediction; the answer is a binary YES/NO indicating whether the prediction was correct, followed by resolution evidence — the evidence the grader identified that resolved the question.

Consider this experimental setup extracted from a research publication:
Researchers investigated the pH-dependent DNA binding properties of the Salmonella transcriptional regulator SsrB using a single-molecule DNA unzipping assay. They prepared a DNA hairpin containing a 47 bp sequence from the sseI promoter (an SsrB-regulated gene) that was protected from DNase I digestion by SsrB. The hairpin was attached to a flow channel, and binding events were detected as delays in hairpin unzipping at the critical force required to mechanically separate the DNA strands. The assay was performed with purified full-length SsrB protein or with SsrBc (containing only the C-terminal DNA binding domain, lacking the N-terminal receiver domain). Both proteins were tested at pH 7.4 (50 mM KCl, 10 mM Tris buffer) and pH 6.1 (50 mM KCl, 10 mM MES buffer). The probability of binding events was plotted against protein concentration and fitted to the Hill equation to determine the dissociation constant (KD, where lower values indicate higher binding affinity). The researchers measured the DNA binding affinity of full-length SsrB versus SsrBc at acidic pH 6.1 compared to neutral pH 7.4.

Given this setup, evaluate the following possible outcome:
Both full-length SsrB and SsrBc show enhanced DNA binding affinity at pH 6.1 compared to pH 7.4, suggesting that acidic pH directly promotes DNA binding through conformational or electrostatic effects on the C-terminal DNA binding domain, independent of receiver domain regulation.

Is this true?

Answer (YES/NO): NO